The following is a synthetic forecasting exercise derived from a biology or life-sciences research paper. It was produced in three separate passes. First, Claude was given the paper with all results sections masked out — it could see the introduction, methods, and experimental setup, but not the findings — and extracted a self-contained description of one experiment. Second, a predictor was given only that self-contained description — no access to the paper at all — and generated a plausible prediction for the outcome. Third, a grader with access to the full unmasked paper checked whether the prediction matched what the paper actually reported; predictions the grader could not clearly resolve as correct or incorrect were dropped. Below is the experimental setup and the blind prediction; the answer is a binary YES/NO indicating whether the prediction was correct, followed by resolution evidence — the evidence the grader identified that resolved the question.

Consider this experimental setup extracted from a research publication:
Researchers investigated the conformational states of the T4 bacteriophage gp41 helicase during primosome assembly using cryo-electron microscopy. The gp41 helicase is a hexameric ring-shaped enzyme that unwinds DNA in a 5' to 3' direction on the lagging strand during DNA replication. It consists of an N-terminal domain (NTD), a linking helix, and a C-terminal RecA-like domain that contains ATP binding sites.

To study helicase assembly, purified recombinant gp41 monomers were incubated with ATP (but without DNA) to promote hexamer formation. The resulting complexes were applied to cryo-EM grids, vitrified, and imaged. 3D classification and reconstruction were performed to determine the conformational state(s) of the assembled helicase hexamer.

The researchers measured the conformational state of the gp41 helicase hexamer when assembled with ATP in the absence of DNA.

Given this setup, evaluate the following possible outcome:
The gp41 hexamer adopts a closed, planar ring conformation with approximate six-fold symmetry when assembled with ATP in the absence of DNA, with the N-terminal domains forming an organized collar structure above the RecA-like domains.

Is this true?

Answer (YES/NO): NO